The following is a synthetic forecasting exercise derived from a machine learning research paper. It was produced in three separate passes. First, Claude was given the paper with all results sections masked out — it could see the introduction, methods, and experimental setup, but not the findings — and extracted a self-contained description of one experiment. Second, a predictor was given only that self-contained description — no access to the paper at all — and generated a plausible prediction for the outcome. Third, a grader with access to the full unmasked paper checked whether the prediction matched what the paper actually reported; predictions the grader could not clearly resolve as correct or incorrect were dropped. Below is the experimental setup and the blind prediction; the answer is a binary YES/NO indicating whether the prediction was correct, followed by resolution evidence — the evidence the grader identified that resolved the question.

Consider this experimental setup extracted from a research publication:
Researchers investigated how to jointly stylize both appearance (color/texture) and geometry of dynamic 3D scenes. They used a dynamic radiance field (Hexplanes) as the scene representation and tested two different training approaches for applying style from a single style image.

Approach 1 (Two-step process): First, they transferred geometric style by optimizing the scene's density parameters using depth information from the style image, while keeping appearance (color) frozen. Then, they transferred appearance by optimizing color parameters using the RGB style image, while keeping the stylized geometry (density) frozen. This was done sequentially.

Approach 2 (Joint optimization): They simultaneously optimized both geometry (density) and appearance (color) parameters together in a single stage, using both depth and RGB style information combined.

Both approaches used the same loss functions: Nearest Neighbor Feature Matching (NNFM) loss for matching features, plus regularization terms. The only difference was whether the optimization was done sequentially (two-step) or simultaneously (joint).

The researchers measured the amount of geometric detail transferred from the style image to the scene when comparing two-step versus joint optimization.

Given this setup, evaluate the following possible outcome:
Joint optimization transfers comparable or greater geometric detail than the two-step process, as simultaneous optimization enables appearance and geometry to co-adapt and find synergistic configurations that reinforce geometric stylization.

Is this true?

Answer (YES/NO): NO